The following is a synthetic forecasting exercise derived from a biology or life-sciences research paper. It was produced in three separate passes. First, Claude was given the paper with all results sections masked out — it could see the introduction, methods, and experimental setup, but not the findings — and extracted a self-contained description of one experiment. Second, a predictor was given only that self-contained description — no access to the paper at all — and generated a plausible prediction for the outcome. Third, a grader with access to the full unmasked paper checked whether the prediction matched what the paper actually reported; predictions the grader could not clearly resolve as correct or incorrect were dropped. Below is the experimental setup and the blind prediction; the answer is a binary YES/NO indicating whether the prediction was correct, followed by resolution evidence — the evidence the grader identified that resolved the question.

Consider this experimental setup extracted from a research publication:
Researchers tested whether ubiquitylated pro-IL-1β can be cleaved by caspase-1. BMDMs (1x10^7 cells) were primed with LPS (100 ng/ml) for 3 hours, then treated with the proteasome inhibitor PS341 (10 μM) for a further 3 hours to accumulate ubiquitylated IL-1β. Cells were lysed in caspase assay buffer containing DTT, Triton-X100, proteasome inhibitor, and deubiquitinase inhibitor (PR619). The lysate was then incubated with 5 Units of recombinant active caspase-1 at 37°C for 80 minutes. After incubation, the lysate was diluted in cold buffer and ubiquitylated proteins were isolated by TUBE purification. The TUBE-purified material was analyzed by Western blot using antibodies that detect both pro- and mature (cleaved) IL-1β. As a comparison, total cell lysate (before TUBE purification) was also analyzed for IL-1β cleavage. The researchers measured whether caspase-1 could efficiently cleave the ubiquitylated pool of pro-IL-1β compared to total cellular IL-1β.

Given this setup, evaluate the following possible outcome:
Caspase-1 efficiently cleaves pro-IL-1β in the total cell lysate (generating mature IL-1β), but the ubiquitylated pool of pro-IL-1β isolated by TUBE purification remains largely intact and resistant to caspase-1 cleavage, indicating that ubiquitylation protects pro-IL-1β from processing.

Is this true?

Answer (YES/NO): YES